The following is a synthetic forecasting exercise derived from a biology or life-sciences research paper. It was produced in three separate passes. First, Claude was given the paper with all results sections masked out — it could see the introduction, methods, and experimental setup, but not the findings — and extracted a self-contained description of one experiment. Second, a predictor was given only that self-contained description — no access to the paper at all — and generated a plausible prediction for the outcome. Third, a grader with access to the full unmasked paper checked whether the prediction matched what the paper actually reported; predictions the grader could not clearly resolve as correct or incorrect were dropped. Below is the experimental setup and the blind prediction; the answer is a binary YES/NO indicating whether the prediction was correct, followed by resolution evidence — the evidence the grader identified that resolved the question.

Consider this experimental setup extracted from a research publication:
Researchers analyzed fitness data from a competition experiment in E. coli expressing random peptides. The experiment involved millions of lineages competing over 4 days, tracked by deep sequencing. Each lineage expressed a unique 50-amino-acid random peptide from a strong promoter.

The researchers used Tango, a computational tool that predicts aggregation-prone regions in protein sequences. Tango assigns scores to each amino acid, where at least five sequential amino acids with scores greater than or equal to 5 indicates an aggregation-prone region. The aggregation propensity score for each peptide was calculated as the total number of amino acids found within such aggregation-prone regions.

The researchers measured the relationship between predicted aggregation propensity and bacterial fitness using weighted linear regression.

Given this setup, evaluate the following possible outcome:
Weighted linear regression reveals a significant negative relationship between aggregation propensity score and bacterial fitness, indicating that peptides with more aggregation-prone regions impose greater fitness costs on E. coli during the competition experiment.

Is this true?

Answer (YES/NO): YES